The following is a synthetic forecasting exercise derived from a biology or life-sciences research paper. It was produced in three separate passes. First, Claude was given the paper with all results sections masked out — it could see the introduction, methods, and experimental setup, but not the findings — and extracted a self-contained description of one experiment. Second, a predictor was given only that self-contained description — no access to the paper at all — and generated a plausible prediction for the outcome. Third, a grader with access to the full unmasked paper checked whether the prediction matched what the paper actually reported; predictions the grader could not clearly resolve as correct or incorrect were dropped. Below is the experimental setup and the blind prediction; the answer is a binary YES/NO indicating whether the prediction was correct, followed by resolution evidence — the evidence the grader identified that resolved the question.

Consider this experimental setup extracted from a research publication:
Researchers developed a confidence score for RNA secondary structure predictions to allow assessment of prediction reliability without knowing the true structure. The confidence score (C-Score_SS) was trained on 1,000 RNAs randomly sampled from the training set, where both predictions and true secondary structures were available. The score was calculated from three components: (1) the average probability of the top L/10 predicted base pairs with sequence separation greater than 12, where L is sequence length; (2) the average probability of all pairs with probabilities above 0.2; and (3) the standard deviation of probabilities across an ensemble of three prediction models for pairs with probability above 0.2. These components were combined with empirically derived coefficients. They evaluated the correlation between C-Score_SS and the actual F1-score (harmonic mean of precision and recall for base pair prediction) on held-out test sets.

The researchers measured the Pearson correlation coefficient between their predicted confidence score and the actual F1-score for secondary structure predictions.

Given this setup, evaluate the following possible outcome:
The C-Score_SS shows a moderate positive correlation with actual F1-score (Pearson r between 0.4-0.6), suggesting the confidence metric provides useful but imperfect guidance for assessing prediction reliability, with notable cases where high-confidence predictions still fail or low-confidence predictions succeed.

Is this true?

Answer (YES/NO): NO